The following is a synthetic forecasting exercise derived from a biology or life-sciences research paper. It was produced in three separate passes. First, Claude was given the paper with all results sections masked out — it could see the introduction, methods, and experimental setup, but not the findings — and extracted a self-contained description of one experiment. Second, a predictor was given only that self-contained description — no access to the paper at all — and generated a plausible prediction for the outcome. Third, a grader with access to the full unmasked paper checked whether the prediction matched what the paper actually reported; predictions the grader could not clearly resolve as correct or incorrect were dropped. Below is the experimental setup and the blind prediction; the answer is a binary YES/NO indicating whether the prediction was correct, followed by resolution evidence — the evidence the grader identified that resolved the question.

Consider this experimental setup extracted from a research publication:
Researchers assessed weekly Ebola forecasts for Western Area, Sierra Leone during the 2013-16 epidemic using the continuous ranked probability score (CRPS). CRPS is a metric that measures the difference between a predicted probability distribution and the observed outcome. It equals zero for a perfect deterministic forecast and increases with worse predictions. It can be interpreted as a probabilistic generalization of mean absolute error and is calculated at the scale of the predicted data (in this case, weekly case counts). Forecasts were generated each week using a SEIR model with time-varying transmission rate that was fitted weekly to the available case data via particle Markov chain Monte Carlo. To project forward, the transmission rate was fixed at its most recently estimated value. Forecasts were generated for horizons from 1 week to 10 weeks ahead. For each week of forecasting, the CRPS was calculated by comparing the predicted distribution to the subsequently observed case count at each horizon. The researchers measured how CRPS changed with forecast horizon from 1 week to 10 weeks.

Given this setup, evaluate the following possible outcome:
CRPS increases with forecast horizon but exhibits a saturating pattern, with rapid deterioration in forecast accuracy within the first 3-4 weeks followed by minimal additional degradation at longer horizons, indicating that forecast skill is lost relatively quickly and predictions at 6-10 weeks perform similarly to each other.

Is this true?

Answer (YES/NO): NO